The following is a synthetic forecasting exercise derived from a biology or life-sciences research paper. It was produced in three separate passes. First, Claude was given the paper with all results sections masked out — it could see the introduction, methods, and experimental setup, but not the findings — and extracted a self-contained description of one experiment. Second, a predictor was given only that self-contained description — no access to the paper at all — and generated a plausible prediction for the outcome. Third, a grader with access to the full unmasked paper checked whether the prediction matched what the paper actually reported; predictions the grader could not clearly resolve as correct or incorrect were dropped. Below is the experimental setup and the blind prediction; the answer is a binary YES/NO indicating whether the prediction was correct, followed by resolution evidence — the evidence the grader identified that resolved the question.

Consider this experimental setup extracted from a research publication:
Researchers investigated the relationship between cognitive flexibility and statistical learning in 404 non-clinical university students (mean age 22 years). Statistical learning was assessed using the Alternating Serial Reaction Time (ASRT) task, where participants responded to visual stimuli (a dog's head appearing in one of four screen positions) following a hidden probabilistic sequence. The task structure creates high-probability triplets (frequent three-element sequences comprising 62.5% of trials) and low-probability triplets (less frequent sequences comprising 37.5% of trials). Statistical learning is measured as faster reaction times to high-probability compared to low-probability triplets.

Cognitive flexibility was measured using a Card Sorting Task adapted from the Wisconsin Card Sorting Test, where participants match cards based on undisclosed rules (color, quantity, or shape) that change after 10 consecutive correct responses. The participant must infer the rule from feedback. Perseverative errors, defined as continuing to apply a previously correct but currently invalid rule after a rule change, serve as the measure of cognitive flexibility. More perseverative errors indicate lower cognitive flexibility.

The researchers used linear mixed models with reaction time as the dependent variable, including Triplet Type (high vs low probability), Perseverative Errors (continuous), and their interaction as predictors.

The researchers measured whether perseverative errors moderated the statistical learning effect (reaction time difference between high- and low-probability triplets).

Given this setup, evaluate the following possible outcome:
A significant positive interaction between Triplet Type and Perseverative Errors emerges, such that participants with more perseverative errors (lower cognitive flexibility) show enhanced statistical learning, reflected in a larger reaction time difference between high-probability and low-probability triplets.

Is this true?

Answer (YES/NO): NO